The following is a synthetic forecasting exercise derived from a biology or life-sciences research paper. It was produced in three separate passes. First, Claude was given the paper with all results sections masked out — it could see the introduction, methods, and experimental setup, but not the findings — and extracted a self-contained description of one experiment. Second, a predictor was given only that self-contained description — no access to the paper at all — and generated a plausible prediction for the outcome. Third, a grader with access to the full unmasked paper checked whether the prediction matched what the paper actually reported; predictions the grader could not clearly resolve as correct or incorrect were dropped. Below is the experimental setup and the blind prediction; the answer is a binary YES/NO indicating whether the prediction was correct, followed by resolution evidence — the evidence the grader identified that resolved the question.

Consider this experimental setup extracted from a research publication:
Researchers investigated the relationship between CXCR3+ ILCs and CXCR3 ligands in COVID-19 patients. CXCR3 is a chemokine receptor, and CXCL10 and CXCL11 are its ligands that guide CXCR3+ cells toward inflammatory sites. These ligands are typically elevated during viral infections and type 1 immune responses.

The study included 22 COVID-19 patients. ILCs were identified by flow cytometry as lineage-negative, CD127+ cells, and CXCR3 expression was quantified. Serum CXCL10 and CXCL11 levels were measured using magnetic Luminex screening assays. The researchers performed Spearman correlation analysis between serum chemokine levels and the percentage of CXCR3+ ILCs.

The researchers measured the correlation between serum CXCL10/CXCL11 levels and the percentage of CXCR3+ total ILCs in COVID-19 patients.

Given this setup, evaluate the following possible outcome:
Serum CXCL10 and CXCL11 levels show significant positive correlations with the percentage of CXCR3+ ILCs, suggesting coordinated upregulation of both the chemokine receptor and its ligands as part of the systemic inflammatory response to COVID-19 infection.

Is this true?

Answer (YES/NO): NO